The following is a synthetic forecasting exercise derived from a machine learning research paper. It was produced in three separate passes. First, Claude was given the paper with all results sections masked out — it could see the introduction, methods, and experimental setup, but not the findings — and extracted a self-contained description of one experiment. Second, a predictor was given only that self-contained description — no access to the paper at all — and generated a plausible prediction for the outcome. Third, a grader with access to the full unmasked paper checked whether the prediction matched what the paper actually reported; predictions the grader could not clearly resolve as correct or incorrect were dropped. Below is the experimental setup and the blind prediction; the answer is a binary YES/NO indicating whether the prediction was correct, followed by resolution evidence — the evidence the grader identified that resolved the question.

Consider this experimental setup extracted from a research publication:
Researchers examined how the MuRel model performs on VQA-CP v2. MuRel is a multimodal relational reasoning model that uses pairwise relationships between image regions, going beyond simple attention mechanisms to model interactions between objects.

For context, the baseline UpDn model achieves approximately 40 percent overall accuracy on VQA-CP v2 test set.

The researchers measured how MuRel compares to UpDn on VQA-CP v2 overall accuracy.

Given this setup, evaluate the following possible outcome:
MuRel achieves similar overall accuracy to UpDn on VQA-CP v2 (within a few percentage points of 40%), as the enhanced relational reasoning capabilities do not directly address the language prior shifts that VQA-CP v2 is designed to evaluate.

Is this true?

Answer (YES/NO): YES